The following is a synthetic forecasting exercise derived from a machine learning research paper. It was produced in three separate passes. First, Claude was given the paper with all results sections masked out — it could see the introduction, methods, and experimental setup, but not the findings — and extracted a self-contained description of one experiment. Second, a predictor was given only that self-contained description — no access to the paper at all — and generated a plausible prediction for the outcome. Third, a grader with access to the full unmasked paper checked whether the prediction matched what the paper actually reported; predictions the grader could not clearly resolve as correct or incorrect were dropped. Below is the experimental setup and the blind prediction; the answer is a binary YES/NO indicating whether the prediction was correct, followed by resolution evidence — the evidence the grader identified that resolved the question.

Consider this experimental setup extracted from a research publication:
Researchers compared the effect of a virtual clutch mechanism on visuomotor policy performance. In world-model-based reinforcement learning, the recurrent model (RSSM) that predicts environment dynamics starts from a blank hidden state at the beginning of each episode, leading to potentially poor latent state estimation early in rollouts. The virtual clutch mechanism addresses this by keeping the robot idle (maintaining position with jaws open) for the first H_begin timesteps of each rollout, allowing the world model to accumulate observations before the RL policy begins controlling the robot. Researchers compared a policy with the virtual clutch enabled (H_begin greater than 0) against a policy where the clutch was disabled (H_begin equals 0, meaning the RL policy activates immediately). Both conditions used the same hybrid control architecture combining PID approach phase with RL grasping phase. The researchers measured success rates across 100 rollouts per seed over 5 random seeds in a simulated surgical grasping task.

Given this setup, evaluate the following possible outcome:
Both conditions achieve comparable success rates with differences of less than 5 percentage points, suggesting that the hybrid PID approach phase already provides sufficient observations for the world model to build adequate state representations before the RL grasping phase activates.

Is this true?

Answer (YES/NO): YES